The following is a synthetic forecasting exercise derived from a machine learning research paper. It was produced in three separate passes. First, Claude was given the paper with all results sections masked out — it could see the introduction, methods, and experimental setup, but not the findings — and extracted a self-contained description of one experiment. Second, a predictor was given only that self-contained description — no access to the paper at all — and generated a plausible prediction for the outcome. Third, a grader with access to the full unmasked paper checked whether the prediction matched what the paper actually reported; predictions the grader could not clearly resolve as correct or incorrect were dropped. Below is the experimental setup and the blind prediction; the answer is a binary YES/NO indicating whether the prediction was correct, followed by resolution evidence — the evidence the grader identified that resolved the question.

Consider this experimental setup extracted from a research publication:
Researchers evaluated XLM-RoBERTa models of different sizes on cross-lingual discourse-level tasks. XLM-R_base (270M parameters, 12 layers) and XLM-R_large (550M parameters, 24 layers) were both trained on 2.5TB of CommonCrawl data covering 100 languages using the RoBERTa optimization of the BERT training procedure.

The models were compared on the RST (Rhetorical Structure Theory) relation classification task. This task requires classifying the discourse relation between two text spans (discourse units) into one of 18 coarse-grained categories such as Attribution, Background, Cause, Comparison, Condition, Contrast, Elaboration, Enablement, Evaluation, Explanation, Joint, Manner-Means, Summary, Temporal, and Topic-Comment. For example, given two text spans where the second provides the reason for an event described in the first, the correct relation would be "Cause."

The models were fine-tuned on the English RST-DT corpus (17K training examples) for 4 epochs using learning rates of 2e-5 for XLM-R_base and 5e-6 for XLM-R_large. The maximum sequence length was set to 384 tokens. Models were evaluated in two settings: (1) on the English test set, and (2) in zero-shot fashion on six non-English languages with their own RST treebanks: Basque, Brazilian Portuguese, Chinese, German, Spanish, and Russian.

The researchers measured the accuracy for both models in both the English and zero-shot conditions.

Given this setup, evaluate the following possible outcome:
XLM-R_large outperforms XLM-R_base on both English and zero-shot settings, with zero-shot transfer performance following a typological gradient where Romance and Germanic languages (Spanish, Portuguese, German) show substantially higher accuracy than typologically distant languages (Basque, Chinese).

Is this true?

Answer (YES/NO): NO